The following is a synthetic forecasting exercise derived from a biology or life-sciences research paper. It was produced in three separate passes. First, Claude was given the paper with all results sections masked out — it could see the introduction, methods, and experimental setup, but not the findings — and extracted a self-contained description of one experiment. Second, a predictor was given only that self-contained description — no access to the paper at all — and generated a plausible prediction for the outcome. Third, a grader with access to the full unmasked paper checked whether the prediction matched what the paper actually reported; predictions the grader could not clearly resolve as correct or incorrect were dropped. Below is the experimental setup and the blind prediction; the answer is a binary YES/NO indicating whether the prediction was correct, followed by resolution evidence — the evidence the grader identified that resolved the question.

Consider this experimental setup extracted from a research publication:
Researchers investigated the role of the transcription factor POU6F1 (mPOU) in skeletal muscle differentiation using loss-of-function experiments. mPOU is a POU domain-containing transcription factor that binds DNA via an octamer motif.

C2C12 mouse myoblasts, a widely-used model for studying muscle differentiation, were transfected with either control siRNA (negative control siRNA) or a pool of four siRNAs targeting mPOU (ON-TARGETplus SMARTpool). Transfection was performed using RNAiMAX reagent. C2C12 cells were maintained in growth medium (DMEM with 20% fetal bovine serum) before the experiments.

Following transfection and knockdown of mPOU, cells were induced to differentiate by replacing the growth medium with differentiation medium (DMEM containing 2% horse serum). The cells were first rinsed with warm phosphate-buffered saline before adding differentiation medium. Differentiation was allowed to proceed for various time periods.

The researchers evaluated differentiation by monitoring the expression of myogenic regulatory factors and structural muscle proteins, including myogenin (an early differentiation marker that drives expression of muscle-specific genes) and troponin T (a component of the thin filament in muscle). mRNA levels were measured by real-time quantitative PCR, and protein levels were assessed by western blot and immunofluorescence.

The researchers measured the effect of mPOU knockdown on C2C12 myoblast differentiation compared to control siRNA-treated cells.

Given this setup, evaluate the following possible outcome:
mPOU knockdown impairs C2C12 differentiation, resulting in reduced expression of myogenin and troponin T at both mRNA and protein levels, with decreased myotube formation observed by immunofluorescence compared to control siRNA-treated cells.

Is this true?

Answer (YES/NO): NO